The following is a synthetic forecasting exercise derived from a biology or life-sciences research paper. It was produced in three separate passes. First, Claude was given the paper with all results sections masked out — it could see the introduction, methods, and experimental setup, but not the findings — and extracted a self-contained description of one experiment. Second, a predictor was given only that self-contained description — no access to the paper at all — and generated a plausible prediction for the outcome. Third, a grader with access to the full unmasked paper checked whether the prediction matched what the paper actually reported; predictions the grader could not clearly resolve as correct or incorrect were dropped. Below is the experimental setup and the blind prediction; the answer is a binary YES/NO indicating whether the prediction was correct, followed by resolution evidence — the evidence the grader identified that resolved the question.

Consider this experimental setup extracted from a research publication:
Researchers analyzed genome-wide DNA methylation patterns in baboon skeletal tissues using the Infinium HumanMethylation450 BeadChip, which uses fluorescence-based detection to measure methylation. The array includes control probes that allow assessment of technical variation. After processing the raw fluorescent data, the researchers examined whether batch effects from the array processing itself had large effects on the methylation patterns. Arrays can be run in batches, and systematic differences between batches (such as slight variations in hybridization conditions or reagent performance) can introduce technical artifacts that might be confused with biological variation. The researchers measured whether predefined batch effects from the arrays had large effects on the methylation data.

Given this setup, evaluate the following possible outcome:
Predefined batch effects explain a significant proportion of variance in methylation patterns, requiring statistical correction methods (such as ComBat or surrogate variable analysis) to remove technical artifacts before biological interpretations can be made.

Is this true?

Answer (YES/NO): NO